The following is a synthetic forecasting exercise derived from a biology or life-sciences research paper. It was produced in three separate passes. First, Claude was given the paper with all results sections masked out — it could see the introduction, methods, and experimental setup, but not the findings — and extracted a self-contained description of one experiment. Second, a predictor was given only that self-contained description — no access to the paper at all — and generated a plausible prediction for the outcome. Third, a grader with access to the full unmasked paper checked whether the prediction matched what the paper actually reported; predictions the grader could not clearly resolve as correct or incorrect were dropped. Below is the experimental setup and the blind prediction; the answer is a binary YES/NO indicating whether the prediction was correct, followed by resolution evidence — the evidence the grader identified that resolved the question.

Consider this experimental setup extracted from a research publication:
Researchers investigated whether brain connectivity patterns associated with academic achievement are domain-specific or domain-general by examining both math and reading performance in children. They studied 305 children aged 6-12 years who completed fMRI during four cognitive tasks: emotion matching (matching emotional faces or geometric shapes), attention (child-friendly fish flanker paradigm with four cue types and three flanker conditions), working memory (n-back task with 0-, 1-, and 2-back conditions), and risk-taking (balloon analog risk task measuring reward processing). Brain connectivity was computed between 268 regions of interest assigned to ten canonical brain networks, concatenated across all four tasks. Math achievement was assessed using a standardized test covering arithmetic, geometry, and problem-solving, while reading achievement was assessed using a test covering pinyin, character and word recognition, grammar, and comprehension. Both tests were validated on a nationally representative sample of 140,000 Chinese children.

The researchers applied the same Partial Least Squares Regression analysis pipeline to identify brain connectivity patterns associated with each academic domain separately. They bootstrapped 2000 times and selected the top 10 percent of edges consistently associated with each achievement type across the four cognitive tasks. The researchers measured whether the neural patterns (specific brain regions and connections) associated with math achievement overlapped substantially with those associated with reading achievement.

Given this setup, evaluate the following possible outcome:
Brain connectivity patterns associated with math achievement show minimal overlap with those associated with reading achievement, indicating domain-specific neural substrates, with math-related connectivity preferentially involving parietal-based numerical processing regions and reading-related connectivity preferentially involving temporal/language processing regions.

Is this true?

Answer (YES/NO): NO